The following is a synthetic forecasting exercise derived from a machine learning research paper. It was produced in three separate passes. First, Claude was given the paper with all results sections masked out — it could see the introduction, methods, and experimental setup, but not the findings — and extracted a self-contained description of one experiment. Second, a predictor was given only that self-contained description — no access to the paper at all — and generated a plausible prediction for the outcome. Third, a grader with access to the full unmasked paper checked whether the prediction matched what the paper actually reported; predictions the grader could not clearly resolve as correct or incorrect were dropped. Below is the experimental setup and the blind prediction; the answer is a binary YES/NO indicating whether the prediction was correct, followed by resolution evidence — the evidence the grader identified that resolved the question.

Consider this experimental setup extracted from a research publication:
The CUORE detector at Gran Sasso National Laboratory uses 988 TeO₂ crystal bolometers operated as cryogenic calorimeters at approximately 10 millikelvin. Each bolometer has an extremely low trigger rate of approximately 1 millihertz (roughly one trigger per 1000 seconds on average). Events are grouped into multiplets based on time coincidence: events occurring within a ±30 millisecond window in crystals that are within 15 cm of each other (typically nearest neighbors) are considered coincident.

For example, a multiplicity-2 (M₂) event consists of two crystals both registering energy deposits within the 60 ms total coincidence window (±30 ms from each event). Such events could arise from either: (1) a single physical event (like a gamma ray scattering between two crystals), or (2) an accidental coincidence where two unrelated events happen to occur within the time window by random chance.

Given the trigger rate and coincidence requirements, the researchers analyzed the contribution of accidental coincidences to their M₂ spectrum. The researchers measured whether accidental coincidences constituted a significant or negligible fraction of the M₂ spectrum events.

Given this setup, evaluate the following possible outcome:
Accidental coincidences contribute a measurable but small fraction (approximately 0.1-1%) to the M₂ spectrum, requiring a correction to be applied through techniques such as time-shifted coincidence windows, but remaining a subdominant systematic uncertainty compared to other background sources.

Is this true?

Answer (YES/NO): NO